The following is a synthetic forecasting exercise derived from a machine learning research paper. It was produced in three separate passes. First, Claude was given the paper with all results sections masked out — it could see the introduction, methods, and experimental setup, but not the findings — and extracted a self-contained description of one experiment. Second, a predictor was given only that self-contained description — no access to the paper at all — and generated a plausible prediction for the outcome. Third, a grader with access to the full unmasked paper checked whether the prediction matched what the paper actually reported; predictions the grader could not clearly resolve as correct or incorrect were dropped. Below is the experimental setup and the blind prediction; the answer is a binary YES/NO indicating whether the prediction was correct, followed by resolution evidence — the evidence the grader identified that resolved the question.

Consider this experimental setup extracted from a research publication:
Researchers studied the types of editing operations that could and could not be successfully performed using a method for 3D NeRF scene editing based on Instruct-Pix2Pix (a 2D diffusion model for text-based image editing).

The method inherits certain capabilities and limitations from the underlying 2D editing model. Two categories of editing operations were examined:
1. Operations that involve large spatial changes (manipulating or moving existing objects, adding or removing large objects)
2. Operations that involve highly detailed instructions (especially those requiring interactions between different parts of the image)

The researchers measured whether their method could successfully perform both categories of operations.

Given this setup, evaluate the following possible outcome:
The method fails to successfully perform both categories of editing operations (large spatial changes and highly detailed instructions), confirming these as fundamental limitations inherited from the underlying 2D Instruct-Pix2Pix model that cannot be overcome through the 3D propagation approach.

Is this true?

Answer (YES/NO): NO